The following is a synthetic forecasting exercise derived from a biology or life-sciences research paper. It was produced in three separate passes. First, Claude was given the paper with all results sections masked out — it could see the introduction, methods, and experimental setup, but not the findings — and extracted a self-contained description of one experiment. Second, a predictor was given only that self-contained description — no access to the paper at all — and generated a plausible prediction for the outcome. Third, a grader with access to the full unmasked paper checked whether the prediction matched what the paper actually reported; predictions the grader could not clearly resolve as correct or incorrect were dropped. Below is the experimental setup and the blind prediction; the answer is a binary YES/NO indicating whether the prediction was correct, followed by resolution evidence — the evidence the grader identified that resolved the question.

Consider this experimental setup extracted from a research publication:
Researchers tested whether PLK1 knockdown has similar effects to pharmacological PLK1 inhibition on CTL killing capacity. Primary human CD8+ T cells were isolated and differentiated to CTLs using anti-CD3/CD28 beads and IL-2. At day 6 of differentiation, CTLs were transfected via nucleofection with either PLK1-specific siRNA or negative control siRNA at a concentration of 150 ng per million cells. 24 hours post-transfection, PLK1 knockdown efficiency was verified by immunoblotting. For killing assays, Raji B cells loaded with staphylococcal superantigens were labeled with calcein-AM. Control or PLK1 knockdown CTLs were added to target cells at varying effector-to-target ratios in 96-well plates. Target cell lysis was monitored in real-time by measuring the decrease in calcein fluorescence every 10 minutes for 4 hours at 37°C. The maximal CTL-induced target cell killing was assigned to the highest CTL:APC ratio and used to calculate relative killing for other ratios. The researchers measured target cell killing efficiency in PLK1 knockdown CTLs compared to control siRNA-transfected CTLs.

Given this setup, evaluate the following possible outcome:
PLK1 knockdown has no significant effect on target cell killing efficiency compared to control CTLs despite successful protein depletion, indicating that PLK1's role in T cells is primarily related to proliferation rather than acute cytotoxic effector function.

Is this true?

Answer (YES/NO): NO